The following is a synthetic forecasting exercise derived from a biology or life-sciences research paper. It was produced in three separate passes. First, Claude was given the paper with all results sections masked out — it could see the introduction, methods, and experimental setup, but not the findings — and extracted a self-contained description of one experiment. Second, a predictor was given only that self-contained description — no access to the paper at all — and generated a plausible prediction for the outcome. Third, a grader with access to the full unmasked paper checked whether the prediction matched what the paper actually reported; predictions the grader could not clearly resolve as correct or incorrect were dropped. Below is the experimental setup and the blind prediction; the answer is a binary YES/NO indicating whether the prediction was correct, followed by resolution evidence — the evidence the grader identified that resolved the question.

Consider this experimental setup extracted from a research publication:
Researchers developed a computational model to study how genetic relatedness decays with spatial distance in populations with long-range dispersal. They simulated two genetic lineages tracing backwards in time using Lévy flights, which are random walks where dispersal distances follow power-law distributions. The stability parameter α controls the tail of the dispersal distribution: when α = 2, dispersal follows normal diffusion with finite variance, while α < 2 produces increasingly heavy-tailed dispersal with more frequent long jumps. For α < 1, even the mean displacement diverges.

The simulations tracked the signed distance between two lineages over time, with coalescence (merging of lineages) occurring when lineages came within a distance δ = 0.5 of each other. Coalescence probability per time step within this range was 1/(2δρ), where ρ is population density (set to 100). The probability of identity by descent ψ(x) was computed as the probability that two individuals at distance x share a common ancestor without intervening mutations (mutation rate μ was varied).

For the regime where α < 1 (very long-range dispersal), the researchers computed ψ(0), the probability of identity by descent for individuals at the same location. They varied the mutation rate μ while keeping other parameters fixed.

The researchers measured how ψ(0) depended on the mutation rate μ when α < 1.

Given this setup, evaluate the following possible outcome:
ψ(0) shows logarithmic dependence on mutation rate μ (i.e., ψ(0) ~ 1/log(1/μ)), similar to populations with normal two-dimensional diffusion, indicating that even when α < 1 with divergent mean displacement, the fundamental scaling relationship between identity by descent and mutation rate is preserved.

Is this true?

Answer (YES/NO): NO